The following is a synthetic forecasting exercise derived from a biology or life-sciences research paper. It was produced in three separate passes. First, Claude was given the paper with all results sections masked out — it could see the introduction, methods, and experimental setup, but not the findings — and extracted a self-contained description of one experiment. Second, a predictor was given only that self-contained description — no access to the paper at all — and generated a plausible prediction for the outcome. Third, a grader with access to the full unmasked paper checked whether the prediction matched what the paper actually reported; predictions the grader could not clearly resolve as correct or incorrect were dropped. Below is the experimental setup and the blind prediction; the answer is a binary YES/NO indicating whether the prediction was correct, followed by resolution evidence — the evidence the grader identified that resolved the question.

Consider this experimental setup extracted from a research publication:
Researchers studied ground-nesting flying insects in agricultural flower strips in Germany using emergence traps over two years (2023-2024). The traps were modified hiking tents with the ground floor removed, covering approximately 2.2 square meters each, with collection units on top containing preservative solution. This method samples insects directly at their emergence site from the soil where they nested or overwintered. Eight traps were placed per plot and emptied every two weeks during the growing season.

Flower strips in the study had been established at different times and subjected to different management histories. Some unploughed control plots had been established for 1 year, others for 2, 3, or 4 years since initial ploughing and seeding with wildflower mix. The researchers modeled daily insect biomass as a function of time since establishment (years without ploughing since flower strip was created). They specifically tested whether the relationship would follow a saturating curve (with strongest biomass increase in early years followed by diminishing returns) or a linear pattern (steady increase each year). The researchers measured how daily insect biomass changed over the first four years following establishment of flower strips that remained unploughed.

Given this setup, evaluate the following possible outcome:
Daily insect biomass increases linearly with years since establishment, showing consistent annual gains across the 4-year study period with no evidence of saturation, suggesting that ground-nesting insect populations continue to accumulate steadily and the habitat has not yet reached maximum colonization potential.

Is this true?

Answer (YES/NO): NO